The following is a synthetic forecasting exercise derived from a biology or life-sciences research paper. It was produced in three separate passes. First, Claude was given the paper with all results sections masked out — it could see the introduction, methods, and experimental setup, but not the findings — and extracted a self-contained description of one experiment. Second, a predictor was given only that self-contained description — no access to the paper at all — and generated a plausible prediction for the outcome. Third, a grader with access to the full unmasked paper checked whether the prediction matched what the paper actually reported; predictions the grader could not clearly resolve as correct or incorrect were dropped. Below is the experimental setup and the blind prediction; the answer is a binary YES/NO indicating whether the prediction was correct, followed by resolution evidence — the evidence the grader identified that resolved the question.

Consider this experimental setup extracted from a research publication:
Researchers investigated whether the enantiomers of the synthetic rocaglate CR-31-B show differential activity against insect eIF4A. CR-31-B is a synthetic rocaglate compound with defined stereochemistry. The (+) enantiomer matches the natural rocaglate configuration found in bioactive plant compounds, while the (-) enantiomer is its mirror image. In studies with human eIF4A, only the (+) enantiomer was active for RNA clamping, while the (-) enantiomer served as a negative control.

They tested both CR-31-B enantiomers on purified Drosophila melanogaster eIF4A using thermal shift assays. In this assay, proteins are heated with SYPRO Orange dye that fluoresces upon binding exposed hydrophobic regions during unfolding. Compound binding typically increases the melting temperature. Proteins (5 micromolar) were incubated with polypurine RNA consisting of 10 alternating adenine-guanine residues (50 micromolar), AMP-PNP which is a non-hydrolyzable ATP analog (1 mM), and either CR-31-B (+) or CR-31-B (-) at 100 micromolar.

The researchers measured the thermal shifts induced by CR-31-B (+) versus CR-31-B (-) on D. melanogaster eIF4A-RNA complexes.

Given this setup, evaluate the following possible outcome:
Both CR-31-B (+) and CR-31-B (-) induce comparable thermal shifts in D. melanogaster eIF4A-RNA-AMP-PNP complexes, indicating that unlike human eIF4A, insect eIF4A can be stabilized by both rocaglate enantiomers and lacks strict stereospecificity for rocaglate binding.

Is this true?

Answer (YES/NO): NO